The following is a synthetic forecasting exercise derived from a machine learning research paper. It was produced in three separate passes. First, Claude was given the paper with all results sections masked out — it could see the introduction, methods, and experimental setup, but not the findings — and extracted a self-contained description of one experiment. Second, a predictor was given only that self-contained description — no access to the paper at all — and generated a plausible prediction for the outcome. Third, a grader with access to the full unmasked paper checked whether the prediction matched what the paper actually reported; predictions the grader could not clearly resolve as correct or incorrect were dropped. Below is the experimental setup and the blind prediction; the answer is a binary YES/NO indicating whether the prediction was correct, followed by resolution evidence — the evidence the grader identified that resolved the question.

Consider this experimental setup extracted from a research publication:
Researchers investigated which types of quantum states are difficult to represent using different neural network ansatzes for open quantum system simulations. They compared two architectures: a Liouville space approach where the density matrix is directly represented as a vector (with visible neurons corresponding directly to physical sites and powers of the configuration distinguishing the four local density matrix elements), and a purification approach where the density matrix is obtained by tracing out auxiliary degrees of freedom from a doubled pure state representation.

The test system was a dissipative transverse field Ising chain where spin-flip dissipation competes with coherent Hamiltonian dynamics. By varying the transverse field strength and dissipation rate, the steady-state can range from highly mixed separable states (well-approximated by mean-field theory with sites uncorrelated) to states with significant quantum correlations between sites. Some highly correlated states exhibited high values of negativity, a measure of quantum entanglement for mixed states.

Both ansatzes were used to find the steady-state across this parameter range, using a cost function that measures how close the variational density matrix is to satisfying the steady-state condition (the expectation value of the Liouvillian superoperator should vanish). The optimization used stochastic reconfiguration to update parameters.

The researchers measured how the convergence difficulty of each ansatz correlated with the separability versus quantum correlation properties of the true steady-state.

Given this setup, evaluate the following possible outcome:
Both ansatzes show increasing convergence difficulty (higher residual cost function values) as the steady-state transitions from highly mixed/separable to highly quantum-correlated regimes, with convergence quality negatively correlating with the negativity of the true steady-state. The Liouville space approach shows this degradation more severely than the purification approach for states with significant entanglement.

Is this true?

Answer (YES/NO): NO